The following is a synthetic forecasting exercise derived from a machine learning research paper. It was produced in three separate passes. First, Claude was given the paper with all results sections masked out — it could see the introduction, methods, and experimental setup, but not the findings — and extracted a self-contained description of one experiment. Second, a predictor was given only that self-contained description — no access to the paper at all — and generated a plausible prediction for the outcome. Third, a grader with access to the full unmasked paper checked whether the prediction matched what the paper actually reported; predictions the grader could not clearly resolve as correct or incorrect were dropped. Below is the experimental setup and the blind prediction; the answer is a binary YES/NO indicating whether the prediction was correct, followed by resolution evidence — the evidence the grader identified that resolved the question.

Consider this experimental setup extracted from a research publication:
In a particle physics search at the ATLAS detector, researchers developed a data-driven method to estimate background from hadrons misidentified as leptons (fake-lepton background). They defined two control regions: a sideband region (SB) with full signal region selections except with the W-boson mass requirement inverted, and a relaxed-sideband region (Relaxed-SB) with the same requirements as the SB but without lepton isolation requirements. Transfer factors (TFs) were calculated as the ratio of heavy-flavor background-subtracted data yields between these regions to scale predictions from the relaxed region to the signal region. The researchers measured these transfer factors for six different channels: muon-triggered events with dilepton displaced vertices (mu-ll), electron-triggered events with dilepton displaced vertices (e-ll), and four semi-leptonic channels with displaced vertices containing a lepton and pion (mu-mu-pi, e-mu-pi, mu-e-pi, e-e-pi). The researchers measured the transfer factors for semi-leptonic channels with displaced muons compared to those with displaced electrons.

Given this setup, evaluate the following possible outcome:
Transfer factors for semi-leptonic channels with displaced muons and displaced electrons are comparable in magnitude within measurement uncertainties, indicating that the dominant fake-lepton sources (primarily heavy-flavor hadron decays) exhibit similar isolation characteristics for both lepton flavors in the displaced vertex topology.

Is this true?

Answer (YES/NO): NO